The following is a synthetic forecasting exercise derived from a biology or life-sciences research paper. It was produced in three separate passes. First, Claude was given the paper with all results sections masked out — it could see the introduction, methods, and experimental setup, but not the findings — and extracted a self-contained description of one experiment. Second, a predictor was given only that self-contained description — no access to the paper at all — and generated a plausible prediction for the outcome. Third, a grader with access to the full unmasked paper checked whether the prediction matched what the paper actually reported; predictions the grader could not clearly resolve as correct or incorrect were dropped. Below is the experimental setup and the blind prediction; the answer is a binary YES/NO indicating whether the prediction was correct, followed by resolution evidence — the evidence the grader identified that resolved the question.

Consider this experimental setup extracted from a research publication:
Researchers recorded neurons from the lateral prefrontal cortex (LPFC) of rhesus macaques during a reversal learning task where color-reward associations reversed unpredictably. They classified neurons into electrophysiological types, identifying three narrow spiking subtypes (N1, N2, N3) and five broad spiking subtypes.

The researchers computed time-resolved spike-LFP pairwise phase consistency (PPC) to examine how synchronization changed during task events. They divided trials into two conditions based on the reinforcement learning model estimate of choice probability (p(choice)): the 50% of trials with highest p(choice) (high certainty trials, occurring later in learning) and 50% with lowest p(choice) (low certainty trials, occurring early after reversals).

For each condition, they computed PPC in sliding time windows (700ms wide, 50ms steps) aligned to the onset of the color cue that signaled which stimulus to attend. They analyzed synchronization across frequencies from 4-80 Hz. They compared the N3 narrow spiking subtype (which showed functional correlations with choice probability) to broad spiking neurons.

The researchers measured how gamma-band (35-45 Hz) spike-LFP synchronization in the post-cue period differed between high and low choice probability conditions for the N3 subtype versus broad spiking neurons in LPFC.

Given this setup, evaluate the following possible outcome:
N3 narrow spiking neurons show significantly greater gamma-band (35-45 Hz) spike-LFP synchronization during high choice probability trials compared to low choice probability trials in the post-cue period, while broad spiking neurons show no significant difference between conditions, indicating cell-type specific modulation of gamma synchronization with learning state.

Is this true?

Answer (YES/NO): NO